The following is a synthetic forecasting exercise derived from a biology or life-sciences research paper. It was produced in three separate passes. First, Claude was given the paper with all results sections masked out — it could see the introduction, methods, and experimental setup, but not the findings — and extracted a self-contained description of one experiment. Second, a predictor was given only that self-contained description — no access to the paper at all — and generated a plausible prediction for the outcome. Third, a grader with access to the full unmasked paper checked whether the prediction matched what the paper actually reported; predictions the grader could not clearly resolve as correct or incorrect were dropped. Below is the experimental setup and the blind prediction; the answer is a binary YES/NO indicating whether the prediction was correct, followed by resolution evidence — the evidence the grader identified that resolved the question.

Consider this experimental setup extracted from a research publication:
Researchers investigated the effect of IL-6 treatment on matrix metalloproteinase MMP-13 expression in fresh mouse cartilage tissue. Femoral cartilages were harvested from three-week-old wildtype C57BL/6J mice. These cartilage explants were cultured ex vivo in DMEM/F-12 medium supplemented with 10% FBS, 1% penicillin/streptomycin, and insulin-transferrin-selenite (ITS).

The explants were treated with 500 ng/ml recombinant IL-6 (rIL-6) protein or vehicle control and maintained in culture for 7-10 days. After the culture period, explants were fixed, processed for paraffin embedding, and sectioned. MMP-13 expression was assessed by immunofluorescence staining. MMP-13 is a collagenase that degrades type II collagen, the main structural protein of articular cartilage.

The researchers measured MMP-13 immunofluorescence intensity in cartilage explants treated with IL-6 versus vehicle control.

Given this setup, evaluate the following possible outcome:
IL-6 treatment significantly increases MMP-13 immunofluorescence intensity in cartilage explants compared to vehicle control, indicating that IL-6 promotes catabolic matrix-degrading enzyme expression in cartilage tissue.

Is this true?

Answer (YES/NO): YES